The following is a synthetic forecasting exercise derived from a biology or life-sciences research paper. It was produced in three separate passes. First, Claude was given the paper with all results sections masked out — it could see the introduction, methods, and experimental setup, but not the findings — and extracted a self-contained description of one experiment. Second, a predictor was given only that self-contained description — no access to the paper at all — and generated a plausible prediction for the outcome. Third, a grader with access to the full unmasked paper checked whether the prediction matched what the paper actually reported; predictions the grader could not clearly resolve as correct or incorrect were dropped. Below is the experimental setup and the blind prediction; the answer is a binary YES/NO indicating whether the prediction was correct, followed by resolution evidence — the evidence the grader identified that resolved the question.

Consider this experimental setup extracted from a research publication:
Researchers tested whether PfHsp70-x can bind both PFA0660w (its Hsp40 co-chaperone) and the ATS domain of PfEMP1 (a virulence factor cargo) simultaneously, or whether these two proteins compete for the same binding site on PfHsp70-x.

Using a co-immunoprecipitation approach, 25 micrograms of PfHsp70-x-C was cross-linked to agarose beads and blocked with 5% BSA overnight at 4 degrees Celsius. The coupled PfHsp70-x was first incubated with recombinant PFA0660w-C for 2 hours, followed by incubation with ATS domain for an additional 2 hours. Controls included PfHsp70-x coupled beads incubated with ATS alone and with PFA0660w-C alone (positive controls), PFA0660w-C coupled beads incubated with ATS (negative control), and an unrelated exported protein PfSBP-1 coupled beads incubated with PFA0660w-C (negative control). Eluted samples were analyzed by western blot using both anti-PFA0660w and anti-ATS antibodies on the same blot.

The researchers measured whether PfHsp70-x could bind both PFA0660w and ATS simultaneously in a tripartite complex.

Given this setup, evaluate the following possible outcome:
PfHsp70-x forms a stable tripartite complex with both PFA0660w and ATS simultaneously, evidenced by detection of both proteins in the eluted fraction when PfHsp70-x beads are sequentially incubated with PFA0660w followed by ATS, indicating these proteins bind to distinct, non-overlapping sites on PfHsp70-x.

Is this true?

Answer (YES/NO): YES